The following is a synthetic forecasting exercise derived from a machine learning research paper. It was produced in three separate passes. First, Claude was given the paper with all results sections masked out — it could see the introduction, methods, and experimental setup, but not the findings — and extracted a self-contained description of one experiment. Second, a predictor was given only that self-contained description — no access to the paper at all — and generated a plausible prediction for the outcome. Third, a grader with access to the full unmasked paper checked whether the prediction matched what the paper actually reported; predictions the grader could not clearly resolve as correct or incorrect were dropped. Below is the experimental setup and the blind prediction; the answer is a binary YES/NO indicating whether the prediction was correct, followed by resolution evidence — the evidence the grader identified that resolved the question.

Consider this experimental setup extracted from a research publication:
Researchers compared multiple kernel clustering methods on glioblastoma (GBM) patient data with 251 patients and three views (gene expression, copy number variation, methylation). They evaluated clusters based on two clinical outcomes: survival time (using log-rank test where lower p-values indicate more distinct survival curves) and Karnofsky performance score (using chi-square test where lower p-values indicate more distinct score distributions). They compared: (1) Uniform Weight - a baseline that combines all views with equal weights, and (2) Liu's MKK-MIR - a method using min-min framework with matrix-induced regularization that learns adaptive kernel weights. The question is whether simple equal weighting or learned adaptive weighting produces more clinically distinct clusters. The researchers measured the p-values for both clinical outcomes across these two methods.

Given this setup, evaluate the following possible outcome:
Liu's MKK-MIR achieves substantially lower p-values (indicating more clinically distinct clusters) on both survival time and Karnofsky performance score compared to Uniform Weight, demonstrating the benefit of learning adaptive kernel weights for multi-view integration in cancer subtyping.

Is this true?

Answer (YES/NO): NO